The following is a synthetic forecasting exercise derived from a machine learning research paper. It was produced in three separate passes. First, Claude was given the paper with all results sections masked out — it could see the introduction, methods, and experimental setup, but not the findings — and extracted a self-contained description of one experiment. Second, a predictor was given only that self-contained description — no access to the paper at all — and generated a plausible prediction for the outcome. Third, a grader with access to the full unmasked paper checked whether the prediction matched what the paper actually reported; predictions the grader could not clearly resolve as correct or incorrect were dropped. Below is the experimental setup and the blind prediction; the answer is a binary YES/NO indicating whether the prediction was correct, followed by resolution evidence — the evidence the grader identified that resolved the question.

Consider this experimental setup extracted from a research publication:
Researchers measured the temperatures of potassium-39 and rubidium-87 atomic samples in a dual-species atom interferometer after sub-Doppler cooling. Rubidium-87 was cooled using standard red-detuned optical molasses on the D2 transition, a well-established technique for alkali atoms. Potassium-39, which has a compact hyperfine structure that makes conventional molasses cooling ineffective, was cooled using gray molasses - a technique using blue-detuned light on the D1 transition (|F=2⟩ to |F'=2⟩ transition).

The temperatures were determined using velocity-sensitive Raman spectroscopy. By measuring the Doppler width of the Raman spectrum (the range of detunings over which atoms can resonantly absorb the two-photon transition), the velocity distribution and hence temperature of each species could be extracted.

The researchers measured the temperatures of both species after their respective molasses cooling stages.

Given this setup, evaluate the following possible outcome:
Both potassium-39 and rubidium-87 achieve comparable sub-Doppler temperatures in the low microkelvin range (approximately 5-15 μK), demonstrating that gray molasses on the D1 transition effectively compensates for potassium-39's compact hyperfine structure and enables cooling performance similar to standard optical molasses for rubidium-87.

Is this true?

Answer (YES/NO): YES